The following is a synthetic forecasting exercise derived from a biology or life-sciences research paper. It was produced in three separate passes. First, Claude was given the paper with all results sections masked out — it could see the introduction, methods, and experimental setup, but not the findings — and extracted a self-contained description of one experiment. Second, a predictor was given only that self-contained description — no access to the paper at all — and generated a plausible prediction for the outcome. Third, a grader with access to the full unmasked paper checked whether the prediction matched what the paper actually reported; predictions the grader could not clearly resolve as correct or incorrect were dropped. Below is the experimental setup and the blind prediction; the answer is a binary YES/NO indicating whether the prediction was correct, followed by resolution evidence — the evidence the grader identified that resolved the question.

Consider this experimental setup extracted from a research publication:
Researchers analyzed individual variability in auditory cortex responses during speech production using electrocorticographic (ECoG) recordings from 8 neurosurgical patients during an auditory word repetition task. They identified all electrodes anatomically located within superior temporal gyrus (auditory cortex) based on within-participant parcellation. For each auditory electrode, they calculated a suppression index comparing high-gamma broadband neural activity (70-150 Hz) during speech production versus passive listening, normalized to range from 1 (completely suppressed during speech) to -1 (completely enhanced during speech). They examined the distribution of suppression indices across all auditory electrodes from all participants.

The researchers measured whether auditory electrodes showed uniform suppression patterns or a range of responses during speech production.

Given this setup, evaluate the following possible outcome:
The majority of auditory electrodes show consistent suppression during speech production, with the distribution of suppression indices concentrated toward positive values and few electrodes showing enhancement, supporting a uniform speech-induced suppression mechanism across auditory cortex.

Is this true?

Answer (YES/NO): NO